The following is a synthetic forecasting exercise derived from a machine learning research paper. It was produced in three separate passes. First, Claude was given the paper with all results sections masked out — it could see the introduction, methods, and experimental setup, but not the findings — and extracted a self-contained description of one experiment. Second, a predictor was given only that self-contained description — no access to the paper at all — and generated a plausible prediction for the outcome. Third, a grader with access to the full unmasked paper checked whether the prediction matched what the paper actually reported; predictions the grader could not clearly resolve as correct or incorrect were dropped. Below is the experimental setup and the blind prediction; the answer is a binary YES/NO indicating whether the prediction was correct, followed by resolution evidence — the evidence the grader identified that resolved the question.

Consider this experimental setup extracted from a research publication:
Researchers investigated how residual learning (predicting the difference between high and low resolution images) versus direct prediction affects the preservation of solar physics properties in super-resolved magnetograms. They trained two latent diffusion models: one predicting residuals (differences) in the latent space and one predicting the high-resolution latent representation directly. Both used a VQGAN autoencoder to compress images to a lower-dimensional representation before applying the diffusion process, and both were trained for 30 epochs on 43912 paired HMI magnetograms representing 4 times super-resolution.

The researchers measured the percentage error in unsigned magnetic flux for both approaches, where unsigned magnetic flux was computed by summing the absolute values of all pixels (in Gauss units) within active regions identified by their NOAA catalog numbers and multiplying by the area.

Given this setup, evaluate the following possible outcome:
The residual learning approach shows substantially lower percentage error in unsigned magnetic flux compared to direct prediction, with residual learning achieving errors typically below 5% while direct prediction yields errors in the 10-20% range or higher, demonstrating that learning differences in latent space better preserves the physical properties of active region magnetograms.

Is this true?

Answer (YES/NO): NO